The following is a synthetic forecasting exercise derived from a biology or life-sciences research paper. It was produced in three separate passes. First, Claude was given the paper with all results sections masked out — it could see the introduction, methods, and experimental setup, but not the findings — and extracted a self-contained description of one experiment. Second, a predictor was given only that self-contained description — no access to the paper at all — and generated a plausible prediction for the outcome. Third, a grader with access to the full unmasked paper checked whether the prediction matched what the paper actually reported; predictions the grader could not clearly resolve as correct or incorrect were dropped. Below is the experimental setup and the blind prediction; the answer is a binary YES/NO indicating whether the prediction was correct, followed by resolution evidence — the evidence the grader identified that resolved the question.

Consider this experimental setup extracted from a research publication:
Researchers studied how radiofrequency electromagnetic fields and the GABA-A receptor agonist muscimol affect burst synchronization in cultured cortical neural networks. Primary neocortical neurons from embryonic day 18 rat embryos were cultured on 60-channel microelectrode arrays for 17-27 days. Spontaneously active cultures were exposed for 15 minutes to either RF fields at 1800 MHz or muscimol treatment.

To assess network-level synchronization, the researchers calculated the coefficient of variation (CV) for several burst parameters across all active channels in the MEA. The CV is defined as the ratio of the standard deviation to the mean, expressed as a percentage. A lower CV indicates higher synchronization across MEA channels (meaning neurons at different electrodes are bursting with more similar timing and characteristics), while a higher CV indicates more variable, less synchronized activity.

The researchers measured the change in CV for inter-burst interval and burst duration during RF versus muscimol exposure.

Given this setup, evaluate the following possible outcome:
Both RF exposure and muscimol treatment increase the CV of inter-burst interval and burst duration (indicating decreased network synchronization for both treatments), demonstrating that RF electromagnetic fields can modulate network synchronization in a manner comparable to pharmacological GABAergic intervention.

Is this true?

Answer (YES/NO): NO